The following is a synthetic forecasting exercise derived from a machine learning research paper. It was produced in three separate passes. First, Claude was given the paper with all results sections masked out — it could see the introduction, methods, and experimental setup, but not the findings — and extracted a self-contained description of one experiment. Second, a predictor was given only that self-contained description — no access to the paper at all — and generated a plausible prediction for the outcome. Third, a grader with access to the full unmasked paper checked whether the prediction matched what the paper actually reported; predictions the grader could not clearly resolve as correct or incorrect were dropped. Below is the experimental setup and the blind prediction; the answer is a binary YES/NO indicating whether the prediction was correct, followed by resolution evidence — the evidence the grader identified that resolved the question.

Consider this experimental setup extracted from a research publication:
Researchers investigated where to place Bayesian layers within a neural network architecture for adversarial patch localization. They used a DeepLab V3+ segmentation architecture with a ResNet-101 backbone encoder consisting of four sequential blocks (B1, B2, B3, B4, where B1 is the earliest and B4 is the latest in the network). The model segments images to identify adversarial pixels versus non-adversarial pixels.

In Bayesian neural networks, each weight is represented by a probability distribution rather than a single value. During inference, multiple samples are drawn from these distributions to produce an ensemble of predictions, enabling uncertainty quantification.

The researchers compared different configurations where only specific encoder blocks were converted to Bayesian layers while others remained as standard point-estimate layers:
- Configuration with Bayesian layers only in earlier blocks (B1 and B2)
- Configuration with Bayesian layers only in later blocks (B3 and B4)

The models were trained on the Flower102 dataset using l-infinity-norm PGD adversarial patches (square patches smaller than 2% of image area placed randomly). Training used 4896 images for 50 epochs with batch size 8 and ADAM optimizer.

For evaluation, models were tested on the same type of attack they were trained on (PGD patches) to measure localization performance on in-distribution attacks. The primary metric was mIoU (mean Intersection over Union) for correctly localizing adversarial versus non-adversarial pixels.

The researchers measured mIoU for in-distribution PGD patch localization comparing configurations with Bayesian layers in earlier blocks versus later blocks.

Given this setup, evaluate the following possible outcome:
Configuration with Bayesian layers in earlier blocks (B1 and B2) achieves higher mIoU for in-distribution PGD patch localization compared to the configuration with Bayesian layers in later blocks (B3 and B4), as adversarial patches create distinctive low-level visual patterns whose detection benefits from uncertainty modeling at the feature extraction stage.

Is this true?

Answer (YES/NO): YES